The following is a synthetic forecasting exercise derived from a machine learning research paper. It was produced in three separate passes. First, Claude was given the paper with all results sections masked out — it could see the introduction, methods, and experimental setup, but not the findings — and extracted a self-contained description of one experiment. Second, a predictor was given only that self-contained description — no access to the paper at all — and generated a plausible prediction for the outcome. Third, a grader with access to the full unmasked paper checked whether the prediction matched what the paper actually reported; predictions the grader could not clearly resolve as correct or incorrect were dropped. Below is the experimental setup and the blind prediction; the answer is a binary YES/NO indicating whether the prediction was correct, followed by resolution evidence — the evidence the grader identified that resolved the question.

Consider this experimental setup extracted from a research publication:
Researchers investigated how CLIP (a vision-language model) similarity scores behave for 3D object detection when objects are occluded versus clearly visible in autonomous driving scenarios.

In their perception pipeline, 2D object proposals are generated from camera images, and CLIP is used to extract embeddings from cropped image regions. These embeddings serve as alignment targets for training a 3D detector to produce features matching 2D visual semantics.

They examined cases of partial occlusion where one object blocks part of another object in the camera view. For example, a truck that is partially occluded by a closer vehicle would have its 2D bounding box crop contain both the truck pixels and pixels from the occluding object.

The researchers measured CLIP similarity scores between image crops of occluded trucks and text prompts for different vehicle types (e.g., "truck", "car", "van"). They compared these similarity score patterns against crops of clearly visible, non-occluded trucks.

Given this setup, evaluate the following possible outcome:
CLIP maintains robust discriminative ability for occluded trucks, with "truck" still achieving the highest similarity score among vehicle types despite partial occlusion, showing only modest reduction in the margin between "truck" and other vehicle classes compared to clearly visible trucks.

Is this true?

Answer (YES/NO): NO